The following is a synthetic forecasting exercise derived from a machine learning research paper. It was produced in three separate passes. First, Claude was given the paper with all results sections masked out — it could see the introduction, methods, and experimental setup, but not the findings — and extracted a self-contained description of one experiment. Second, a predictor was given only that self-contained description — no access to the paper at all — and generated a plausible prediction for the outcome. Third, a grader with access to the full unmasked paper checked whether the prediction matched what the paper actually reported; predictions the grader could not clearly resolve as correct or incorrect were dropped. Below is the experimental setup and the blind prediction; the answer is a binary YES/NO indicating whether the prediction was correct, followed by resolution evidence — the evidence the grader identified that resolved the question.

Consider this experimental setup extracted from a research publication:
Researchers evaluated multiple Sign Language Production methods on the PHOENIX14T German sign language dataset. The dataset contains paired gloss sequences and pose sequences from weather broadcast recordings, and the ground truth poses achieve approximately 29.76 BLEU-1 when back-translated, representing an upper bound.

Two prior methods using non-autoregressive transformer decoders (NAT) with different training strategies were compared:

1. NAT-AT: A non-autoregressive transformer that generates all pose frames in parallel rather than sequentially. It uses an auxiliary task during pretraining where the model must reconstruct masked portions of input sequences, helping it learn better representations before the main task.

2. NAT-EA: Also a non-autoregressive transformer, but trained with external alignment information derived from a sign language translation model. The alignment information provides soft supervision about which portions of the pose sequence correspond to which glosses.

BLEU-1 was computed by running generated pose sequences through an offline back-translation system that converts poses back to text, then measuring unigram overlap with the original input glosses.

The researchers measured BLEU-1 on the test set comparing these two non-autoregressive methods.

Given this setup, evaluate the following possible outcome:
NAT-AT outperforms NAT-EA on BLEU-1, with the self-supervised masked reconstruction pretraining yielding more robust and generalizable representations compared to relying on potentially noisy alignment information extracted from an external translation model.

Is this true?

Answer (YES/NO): NO